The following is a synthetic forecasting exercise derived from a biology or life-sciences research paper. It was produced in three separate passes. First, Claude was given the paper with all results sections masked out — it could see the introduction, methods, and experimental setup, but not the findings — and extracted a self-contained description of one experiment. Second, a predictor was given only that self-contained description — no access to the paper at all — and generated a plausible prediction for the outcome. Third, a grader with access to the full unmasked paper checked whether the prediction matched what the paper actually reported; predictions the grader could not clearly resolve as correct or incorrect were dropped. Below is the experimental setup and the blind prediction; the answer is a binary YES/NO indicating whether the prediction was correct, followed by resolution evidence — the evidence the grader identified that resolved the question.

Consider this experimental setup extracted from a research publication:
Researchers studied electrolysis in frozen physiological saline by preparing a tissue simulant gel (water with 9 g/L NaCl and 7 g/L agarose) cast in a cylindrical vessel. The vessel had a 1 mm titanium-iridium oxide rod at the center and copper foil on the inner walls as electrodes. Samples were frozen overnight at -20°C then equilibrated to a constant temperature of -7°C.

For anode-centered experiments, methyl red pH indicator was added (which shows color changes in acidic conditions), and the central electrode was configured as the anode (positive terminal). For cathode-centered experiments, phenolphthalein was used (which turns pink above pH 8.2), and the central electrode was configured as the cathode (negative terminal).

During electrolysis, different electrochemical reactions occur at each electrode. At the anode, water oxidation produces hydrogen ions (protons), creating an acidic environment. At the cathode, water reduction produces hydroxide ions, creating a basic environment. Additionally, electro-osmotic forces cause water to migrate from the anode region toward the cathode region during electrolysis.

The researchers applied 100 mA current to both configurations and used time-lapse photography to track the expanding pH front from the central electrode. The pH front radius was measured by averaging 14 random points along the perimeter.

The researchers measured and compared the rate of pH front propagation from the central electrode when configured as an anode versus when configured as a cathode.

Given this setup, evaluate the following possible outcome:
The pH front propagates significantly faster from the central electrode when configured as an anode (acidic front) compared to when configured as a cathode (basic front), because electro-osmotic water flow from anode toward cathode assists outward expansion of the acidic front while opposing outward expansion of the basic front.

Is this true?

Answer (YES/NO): NO